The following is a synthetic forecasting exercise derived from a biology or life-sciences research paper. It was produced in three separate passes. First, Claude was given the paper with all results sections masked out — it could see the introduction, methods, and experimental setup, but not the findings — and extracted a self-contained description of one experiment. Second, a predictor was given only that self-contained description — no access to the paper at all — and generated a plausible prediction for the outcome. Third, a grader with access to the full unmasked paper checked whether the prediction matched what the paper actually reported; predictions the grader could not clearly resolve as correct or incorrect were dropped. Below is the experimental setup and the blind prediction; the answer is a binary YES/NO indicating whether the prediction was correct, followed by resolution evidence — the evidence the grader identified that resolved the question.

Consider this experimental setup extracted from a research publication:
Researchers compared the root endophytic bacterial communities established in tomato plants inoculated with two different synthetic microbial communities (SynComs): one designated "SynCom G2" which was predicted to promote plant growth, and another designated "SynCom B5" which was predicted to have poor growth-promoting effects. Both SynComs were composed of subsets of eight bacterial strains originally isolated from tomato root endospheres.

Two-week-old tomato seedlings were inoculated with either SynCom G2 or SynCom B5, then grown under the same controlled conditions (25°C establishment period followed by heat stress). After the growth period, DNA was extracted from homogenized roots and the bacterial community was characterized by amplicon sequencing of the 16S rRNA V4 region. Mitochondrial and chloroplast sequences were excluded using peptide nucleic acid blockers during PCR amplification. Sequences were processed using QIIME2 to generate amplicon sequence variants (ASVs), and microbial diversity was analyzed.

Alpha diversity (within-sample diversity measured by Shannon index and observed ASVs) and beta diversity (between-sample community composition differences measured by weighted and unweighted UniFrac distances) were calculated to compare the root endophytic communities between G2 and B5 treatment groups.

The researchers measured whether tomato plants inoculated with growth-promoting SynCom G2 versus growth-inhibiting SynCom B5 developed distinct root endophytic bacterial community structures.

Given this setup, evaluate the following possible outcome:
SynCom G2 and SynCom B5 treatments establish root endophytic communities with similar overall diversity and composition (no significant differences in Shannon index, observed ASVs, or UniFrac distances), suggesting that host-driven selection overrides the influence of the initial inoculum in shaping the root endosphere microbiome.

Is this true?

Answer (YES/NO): NO